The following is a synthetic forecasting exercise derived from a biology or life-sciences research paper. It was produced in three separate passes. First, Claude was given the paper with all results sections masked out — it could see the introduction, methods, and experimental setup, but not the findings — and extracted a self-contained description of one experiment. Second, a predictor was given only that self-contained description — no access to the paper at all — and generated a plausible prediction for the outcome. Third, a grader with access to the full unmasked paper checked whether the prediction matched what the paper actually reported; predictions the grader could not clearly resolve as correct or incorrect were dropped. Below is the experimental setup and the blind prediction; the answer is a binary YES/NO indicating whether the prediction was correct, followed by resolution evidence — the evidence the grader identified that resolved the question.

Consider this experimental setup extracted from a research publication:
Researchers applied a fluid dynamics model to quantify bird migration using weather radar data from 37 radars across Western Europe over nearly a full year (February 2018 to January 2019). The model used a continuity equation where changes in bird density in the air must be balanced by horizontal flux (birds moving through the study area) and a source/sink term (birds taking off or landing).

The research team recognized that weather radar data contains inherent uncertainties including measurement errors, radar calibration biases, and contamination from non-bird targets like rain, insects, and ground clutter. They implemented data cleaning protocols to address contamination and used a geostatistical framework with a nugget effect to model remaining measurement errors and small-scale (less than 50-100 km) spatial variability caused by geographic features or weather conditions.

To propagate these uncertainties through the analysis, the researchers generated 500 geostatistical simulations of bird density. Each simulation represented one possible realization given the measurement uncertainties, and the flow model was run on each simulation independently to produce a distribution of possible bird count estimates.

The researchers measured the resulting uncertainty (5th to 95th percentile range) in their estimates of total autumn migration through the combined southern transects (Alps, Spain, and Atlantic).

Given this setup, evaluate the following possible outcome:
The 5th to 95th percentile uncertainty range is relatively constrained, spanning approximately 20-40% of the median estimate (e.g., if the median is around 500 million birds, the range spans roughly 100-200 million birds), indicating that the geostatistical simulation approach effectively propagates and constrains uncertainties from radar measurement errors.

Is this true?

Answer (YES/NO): NO